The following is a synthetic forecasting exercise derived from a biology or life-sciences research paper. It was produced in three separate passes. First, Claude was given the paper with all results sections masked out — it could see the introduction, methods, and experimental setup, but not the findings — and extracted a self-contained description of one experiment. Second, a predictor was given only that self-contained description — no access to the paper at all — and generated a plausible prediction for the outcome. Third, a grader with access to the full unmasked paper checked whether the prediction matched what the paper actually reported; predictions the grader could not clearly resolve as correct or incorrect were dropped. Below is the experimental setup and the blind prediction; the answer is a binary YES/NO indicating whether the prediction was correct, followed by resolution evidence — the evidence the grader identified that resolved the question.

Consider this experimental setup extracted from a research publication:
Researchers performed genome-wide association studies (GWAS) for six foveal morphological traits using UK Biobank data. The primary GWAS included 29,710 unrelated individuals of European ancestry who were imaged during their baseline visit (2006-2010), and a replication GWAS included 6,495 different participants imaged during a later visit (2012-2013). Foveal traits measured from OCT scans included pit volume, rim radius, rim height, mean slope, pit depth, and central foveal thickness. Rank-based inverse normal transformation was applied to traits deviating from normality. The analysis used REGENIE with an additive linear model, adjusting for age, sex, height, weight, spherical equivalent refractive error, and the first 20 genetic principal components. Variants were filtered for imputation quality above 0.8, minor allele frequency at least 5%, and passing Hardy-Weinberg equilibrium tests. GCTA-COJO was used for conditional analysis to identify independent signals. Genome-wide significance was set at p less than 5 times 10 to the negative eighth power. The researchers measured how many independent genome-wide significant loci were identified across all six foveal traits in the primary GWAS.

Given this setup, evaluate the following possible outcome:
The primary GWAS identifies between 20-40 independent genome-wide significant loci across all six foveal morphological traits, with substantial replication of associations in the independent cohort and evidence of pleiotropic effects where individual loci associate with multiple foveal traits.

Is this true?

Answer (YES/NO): NO